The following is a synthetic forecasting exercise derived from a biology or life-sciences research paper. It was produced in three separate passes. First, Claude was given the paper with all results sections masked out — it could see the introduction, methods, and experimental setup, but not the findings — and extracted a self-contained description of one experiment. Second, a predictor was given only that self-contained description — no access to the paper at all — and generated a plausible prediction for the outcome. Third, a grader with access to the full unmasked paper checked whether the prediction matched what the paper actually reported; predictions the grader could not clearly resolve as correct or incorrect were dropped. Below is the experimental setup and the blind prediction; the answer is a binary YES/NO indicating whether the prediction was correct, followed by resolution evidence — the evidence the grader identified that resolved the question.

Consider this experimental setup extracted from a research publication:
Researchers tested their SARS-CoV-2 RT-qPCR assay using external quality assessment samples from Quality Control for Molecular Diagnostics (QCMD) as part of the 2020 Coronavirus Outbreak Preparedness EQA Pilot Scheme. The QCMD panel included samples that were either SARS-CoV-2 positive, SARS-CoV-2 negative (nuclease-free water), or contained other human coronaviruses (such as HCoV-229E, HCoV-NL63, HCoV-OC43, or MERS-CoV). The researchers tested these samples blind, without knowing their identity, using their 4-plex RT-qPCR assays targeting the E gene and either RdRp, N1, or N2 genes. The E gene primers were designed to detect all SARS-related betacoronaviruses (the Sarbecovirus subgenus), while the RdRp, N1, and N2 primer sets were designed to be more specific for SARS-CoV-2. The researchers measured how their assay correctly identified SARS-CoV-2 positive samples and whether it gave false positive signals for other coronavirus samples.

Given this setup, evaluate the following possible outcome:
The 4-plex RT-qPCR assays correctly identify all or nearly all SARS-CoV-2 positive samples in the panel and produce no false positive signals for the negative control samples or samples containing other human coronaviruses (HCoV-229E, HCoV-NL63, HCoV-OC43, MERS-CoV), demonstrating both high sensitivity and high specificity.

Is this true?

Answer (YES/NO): YES